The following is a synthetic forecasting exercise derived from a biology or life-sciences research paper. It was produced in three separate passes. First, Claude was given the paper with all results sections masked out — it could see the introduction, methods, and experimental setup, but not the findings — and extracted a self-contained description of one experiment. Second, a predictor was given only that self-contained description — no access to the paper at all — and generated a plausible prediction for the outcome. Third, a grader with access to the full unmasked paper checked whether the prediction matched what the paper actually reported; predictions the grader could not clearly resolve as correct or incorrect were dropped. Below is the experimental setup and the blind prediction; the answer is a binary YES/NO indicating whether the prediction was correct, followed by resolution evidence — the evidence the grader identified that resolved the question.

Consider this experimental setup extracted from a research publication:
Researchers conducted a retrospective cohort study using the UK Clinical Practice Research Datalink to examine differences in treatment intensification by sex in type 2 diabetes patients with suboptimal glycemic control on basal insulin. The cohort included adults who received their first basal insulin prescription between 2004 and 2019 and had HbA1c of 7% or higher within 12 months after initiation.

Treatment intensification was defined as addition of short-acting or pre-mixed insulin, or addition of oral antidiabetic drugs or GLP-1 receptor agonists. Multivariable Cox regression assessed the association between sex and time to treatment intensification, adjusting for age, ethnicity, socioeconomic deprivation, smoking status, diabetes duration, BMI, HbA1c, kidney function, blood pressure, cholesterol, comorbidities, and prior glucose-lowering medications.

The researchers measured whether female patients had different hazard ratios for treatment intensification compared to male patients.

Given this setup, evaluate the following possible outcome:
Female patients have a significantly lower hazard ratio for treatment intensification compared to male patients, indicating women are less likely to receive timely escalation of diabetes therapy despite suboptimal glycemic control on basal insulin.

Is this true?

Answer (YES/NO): YES